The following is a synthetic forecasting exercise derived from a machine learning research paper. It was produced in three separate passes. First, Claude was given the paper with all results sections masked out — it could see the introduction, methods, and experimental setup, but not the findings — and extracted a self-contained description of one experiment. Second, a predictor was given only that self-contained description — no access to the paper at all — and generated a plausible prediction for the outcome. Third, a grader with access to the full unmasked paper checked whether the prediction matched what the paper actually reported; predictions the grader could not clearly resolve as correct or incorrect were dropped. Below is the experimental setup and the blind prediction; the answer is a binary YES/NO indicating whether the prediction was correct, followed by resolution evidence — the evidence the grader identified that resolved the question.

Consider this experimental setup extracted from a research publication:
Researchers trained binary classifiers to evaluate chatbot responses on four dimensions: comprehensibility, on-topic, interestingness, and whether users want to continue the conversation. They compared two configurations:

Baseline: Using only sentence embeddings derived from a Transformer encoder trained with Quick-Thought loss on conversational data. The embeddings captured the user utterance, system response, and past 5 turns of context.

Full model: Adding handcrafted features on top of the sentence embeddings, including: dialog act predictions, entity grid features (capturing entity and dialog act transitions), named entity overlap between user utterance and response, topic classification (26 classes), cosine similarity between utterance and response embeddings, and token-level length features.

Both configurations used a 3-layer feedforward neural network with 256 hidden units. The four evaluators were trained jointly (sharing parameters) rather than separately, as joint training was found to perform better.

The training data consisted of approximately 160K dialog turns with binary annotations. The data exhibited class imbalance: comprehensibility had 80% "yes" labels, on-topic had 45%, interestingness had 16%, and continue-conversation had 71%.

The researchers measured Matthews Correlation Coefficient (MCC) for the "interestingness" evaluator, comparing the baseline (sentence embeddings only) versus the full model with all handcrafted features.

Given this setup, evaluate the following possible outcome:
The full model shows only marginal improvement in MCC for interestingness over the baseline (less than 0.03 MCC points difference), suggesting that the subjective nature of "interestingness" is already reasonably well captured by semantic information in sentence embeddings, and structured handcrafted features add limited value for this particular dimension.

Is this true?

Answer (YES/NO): NO